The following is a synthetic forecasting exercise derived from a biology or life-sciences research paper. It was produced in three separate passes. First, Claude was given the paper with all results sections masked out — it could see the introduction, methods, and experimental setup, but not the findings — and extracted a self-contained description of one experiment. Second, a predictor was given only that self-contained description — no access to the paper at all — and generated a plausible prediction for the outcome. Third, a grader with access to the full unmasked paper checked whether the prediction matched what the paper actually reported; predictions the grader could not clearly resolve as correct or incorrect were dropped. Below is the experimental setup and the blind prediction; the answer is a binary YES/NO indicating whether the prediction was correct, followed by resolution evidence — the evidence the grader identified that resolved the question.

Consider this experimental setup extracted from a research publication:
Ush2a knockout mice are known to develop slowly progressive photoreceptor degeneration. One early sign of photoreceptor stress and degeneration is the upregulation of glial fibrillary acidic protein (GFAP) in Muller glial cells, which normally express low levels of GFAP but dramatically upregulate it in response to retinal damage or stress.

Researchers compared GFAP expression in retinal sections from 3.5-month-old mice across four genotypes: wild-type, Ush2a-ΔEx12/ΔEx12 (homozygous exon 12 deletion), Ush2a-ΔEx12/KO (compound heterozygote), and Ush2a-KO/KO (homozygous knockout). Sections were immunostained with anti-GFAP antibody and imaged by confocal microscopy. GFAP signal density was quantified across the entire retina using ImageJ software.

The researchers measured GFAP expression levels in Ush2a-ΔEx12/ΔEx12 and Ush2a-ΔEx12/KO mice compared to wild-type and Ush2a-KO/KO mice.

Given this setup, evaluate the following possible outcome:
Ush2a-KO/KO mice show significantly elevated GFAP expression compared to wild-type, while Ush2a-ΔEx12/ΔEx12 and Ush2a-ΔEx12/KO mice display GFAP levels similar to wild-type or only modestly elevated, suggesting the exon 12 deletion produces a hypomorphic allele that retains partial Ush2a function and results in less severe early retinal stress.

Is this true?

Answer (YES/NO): NO